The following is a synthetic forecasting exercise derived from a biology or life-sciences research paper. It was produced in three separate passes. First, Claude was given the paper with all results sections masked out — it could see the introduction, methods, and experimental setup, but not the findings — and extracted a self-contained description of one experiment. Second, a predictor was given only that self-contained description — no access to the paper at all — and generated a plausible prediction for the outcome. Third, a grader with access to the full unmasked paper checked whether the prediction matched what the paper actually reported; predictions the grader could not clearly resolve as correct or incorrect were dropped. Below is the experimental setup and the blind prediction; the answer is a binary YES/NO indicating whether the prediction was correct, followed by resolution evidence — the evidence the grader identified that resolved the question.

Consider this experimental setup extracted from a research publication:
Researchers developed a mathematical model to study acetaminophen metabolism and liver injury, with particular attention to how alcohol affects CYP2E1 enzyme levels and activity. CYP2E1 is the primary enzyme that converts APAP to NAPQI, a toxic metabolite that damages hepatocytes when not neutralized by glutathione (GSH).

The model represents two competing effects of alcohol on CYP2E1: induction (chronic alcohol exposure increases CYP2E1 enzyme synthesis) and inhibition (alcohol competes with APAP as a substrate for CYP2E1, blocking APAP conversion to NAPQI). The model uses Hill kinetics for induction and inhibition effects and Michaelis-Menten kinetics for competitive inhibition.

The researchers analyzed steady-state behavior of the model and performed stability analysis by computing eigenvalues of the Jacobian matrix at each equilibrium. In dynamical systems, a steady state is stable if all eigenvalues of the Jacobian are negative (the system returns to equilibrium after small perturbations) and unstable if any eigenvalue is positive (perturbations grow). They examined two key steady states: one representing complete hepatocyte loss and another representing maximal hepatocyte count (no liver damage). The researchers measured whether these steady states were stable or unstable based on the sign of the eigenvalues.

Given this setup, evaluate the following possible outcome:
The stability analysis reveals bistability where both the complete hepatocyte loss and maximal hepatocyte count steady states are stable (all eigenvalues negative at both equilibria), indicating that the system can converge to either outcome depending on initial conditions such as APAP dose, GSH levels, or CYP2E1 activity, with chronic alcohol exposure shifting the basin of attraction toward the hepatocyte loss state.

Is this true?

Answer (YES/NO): YES